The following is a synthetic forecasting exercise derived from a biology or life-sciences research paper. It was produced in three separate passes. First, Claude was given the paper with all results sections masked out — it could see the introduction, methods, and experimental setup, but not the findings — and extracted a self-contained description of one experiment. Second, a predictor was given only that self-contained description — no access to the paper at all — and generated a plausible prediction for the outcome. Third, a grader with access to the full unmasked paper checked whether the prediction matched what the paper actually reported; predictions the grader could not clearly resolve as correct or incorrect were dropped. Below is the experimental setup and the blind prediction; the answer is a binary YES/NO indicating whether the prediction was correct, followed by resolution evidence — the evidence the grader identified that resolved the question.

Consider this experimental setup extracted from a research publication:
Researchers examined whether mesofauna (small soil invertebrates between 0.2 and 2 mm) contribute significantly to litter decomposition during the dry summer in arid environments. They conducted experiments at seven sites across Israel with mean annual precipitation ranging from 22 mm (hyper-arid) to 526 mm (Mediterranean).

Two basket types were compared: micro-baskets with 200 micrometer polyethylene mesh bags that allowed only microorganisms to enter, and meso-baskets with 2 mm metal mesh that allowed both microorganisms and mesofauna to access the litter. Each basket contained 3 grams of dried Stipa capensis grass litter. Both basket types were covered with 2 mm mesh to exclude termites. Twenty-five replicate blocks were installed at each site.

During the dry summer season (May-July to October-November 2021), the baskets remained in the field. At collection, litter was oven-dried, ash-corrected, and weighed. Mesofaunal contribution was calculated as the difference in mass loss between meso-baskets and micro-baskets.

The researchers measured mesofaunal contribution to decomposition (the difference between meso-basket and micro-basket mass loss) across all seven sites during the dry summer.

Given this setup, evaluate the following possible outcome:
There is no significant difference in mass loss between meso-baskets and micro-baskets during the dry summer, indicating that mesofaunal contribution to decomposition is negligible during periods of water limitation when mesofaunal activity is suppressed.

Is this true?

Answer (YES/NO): NO